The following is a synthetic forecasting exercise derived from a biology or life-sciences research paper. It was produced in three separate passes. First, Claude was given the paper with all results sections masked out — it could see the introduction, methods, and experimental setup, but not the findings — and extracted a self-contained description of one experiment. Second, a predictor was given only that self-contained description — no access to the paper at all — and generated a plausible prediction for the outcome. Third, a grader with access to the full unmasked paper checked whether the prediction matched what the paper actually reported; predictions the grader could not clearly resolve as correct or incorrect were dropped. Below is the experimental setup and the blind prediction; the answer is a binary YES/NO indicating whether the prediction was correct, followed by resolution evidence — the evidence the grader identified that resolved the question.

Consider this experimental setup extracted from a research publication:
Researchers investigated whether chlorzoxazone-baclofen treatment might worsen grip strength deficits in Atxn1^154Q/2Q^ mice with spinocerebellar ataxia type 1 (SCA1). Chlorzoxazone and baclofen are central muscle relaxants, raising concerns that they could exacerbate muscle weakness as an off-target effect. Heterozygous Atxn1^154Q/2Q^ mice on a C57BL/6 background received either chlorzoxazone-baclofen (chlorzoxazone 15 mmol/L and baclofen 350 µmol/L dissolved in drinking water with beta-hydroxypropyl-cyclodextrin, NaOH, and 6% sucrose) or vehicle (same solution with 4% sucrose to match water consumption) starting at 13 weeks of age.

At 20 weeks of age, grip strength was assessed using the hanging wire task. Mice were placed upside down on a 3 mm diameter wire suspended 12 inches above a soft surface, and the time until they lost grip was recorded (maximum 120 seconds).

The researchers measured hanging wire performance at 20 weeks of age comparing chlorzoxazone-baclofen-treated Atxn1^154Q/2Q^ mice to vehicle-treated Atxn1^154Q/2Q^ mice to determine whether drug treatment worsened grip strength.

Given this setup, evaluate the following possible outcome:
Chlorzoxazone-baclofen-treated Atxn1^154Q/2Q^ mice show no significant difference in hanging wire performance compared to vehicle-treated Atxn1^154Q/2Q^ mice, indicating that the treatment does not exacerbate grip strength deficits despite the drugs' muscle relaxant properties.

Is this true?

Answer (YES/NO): YES